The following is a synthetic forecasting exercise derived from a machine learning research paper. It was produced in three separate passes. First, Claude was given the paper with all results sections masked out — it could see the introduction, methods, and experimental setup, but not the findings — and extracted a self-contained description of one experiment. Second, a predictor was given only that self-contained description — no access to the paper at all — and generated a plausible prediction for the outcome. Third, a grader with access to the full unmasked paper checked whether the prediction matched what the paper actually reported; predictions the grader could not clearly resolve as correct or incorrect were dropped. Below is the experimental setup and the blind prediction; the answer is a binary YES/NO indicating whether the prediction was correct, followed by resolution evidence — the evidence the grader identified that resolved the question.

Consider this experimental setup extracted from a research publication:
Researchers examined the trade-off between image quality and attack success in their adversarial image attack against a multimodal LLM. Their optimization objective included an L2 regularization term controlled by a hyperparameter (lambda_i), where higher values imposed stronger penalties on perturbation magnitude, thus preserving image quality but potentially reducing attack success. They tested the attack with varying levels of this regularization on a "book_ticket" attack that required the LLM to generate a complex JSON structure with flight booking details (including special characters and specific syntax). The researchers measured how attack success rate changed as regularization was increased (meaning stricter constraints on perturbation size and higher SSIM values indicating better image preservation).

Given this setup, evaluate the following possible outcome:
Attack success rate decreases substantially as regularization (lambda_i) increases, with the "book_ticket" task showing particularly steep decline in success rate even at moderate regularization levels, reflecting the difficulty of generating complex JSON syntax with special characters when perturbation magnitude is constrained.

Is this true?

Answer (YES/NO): YES